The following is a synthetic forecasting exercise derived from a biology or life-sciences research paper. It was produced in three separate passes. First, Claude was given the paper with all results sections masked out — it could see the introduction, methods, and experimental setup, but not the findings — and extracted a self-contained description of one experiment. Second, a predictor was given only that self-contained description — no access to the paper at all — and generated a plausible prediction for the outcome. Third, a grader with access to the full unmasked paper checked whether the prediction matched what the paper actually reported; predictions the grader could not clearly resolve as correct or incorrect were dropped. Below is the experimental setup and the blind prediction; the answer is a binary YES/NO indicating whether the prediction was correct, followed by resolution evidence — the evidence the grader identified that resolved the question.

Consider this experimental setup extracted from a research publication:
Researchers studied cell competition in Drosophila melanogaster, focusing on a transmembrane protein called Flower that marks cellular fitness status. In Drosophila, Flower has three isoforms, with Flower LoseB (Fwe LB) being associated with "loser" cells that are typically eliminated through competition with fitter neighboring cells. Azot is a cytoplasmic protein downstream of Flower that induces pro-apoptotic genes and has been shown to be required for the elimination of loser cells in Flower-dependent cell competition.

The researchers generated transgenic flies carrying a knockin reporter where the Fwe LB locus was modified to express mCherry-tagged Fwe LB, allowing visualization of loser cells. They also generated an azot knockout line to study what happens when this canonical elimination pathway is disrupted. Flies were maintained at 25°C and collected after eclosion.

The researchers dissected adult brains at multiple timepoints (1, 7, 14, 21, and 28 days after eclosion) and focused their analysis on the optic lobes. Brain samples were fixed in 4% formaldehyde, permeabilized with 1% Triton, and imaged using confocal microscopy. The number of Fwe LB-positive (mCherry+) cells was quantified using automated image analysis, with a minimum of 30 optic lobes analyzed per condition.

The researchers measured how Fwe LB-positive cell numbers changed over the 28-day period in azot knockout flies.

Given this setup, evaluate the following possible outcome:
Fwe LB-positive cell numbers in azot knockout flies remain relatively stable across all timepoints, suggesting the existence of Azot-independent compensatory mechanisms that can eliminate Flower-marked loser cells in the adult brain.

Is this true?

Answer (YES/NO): NO